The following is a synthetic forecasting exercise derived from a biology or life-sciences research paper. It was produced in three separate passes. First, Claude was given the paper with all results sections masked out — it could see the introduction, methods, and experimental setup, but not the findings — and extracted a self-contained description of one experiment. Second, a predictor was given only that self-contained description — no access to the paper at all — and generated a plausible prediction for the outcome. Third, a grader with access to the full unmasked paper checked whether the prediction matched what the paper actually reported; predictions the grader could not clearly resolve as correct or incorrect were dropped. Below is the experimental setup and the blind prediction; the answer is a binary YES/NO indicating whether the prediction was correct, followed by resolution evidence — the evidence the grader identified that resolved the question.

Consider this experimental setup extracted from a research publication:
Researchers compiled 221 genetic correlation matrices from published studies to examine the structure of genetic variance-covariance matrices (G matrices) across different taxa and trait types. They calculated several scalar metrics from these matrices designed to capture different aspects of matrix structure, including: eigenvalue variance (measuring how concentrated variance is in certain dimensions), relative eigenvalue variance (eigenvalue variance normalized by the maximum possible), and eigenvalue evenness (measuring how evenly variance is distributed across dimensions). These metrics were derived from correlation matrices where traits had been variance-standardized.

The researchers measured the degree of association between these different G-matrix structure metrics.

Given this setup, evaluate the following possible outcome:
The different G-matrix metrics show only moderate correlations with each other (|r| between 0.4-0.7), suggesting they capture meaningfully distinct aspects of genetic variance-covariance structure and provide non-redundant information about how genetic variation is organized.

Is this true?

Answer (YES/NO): NO